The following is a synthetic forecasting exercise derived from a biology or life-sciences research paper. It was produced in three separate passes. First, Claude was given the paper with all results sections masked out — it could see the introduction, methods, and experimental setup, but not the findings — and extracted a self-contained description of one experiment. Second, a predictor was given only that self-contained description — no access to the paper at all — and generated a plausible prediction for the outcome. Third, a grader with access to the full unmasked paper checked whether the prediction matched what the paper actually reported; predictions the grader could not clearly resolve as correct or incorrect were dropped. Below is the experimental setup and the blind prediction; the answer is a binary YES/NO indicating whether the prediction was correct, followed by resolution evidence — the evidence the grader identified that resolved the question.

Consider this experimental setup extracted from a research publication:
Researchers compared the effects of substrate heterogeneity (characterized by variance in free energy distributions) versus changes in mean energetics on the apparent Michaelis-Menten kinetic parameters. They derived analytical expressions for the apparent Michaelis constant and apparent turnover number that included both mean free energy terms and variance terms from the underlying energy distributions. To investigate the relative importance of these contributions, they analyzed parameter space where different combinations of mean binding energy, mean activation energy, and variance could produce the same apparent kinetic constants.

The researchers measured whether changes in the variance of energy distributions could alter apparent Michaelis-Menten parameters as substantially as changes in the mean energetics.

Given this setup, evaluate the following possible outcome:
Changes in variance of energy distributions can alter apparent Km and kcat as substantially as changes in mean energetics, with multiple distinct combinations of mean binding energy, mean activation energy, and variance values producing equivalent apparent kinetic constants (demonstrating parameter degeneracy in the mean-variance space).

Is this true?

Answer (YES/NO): YES